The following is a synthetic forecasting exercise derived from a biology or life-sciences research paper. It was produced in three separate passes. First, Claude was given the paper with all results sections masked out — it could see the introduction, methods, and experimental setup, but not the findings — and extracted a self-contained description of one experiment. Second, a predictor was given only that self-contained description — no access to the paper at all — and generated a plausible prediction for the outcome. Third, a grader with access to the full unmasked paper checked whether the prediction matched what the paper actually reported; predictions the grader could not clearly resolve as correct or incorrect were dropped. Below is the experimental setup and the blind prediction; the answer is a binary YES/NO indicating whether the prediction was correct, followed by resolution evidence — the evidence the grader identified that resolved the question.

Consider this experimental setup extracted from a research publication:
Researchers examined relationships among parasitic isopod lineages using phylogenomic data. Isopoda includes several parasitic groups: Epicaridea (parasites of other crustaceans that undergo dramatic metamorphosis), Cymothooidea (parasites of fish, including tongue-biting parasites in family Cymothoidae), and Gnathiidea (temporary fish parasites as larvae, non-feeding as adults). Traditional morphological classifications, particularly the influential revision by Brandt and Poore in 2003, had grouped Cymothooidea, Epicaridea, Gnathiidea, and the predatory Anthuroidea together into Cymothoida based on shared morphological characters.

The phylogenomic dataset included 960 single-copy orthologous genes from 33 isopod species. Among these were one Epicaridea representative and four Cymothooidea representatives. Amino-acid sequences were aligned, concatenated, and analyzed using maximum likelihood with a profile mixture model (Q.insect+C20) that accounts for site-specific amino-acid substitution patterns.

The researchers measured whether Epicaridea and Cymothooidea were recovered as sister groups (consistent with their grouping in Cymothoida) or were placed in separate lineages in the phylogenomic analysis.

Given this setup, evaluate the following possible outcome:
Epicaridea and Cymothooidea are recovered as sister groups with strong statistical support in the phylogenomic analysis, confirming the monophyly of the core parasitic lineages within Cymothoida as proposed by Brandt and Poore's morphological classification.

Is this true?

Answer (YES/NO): NO